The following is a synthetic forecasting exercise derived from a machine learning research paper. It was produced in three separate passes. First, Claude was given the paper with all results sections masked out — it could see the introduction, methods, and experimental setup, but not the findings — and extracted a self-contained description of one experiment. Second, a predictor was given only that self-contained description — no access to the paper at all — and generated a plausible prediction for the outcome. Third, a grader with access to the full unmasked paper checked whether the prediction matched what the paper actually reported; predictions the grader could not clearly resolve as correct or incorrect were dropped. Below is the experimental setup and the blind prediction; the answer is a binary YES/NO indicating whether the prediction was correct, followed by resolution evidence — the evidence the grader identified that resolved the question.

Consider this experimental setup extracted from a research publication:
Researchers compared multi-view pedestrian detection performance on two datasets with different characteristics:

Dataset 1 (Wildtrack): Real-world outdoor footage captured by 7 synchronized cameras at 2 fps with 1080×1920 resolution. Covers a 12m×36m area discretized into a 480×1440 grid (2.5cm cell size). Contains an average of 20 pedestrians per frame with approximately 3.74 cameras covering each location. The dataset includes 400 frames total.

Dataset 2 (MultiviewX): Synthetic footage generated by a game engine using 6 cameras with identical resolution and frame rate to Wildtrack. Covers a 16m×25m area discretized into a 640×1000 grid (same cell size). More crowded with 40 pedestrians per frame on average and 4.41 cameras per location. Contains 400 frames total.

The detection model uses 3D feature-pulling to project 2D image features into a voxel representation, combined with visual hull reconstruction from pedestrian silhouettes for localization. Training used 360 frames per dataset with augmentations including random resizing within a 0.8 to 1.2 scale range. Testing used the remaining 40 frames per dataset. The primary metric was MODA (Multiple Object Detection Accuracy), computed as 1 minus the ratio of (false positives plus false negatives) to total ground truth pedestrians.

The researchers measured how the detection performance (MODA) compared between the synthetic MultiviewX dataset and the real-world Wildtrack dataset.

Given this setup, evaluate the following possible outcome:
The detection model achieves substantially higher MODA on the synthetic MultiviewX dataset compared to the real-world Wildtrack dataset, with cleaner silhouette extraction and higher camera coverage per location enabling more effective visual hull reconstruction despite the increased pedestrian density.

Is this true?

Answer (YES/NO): YES